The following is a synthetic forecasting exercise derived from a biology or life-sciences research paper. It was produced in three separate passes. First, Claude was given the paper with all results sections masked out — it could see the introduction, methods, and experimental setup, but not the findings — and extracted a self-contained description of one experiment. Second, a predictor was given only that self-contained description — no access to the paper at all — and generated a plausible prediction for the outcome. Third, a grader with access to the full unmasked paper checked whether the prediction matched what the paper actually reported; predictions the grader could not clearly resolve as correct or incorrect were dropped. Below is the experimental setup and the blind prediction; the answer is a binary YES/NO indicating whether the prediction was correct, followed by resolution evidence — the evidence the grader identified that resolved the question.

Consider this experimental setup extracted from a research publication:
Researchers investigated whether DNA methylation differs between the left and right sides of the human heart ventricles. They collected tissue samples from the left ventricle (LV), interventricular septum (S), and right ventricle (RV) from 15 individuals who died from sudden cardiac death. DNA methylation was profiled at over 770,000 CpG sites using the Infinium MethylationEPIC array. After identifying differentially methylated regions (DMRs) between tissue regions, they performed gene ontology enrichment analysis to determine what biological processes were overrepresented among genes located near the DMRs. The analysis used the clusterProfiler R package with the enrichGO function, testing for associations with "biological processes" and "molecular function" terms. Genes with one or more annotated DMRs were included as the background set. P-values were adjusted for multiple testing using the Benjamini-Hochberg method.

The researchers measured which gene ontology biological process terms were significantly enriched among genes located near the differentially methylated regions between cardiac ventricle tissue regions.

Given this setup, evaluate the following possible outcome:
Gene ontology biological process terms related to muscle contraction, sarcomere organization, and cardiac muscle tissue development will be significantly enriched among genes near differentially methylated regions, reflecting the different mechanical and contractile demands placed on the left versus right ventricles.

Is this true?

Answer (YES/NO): NO